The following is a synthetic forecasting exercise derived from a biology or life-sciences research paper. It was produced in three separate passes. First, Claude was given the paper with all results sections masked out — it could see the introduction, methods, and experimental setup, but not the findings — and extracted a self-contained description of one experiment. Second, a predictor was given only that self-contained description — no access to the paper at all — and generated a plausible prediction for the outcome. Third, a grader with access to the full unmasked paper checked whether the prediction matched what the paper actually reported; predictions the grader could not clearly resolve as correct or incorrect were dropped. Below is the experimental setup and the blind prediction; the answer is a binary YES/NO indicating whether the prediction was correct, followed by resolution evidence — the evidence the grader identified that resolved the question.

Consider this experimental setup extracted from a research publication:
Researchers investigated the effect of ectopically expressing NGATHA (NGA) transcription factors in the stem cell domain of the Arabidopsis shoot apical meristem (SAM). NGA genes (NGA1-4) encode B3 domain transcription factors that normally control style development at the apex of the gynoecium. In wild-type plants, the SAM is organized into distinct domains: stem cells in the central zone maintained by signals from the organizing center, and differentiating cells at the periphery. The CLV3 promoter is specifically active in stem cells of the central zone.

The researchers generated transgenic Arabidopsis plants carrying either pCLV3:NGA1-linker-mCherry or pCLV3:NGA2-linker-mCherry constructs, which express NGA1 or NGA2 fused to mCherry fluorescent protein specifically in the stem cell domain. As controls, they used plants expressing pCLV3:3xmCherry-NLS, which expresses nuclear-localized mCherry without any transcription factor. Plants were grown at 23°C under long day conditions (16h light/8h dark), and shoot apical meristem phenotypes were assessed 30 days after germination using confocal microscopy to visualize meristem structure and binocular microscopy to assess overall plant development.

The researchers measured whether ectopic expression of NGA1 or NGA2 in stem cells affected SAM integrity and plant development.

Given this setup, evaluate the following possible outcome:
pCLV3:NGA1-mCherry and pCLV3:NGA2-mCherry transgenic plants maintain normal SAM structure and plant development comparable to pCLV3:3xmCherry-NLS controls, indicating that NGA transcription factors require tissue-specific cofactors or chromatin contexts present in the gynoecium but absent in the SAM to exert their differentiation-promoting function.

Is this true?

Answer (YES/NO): NO